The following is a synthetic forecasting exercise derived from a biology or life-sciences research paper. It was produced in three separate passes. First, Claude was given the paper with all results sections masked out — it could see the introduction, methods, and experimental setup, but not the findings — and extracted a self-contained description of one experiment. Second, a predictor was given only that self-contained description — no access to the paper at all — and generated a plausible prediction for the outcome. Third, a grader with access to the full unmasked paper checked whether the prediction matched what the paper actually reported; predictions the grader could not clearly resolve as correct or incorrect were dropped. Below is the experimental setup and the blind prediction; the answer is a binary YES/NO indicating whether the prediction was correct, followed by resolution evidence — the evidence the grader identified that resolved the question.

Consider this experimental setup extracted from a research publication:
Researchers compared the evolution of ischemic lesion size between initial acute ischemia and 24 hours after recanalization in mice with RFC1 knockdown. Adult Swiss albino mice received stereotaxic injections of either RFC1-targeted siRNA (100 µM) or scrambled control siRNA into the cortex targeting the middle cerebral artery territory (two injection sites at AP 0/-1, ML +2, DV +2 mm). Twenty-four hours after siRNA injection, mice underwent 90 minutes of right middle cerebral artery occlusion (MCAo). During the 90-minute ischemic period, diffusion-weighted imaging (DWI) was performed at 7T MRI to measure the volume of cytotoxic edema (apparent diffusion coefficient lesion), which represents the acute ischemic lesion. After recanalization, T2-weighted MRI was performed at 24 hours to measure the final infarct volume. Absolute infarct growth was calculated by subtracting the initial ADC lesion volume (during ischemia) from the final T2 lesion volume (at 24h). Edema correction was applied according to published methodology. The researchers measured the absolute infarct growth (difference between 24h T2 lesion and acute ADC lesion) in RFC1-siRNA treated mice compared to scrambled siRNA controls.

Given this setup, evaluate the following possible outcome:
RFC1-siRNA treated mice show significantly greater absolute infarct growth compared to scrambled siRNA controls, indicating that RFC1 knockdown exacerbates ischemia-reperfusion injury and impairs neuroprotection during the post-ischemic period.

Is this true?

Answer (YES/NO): NO